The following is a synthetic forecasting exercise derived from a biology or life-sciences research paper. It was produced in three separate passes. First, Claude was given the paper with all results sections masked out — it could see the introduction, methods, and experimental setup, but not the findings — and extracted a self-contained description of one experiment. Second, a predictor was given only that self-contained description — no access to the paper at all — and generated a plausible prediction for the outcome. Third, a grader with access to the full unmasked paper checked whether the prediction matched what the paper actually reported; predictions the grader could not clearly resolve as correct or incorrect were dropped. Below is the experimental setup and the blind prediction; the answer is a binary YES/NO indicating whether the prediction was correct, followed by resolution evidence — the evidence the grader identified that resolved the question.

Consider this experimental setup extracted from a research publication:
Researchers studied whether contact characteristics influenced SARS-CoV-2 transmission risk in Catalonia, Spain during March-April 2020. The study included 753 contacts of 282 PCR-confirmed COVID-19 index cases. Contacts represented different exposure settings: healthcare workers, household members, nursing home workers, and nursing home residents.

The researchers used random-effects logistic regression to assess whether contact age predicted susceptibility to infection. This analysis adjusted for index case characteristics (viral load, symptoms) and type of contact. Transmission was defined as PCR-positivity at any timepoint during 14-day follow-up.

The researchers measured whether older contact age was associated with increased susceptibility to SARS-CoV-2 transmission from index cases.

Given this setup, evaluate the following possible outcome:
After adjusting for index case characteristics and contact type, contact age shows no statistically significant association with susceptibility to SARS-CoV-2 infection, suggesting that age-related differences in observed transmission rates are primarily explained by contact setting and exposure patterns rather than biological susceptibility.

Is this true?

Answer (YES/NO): NO